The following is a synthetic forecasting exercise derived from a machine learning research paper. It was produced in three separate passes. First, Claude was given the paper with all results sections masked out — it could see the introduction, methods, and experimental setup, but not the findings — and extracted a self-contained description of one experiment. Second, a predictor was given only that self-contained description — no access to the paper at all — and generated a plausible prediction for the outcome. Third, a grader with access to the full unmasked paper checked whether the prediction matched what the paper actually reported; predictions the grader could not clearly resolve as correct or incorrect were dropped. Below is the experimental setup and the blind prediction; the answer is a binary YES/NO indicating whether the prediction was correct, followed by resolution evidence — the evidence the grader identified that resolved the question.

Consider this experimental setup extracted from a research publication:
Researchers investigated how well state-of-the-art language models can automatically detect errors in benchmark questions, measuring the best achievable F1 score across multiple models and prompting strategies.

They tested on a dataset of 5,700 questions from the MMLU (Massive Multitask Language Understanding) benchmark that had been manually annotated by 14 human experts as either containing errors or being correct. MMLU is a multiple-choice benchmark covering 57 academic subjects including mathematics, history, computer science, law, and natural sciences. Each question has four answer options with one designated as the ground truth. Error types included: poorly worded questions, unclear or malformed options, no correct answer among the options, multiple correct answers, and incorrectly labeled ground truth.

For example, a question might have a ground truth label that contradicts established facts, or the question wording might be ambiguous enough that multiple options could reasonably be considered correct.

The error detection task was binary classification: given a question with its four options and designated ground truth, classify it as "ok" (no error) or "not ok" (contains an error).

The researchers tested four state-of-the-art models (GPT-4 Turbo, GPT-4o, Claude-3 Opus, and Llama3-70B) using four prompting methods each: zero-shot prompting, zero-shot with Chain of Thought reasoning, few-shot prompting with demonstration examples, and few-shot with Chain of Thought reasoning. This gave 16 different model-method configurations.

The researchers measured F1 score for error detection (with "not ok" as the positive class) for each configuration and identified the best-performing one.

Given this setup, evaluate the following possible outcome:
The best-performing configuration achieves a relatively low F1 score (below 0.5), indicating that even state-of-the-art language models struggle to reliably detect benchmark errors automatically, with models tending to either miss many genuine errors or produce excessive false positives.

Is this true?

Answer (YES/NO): YES